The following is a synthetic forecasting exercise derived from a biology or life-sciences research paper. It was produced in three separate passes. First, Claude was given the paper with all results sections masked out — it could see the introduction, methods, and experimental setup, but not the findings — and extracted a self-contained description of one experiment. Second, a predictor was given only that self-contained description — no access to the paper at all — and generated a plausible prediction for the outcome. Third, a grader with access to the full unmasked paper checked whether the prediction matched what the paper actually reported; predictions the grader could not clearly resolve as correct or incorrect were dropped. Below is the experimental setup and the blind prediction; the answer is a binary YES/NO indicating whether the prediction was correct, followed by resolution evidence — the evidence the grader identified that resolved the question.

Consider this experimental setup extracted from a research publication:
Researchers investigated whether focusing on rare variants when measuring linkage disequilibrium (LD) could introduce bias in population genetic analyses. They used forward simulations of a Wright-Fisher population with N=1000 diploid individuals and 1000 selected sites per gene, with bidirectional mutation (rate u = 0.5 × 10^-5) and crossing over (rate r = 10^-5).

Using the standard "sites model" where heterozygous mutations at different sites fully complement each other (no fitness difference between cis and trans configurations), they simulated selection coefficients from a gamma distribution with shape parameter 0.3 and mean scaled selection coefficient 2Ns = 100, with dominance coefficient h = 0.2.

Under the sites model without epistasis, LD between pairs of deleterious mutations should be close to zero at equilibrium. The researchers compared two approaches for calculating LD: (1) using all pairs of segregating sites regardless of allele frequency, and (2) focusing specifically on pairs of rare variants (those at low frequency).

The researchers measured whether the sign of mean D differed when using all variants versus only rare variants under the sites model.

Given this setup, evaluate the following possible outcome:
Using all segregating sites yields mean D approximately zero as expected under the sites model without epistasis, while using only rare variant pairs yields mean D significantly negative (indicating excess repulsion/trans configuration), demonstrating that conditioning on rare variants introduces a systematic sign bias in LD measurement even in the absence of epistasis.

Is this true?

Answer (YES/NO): NO